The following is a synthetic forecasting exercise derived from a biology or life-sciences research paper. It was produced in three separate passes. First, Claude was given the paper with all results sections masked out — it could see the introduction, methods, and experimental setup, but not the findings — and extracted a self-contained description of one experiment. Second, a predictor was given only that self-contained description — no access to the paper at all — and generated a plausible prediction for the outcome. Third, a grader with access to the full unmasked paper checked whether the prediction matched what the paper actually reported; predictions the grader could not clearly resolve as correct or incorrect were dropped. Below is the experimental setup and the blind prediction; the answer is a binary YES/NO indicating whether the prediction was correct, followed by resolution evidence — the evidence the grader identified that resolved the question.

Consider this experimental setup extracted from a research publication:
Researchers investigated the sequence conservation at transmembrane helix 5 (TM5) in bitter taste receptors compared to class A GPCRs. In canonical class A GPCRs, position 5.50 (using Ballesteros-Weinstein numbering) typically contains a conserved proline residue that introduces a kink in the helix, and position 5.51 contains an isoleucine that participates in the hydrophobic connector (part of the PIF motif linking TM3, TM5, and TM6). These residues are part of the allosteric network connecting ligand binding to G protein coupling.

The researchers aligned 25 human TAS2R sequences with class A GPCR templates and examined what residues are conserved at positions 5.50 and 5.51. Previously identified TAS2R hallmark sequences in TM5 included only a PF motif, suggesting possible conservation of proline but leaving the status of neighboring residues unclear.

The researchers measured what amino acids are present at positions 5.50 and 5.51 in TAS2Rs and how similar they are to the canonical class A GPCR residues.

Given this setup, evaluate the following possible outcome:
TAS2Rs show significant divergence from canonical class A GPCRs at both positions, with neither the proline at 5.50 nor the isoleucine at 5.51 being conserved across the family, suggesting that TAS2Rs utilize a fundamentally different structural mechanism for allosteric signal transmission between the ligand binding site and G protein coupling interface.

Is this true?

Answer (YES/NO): NO